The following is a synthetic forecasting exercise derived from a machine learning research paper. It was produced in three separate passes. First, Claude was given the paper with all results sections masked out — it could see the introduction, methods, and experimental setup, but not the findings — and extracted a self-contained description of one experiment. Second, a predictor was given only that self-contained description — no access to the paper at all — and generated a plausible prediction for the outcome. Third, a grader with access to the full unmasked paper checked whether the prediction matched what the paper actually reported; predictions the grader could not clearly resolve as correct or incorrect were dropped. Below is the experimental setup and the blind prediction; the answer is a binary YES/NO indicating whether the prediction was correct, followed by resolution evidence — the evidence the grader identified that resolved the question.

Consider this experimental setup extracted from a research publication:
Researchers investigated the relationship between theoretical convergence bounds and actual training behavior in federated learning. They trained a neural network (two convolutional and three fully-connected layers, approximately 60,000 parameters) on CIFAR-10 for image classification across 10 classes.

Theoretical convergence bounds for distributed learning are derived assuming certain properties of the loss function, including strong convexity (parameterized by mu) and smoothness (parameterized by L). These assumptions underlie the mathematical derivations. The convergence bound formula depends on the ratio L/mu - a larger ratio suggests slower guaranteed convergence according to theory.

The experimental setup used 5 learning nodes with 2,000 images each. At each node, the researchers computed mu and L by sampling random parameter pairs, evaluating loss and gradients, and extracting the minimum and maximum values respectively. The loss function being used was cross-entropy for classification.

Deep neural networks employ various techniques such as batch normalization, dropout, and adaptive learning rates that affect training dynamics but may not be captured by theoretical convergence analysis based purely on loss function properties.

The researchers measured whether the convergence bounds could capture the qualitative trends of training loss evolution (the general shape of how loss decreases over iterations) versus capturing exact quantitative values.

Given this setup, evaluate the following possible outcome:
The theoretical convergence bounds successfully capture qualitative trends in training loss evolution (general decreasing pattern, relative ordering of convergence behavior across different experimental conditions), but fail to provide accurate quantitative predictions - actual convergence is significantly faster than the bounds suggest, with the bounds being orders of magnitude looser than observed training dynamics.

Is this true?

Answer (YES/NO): NO